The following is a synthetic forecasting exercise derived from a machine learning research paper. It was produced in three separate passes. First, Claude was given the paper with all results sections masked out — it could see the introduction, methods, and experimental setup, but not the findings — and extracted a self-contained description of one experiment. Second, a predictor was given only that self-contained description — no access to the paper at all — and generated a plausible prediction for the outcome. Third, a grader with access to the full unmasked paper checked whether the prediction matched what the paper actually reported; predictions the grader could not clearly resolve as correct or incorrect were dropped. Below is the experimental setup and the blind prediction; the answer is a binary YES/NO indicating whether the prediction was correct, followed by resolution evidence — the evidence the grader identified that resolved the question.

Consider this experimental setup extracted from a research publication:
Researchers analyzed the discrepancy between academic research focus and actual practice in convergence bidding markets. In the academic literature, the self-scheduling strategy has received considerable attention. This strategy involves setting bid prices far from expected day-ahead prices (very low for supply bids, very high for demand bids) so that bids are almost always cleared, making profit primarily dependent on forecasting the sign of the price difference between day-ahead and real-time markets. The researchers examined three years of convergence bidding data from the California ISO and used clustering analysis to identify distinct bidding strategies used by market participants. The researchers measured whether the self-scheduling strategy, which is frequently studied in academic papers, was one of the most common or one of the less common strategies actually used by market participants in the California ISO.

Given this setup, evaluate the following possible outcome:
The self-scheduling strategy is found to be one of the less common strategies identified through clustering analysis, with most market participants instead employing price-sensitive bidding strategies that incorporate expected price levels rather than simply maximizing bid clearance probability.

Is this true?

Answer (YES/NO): YES